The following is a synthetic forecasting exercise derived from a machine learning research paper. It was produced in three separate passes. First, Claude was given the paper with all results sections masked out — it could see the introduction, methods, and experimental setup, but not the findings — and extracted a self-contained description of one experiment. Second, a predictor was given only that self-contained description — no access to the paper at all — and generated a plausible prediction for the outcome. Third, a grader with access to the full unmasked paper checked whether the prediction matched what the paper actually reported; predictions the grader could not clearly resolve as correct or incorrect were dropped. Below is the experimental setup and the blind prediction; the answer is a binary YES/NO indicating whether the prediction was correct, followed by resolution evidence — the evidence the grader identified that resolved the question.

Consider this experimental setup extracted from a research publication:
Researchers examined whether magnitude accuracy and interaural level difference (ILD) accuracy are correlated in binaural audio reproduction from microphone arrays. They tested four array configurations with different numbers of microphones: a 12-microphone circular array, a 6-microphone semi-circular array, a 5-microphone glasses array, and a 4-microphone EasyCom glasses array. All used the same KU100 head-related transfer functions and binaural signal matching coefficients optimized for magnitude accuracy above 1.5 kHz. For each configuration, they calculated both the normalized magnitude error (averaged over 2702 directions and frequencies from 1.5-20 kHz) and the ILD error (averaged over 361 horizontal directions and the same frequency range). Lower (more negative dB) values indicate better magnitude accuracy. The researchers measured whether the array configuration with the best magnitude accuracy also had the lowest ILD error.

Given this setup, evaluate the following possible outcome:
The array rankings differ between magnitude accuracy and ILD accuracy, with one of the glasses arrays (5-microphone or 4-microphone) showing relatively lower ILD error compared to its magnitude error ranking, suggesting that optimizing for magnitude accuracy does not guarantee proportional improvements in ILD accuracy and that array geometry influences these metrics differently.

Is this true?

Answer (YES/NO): NO